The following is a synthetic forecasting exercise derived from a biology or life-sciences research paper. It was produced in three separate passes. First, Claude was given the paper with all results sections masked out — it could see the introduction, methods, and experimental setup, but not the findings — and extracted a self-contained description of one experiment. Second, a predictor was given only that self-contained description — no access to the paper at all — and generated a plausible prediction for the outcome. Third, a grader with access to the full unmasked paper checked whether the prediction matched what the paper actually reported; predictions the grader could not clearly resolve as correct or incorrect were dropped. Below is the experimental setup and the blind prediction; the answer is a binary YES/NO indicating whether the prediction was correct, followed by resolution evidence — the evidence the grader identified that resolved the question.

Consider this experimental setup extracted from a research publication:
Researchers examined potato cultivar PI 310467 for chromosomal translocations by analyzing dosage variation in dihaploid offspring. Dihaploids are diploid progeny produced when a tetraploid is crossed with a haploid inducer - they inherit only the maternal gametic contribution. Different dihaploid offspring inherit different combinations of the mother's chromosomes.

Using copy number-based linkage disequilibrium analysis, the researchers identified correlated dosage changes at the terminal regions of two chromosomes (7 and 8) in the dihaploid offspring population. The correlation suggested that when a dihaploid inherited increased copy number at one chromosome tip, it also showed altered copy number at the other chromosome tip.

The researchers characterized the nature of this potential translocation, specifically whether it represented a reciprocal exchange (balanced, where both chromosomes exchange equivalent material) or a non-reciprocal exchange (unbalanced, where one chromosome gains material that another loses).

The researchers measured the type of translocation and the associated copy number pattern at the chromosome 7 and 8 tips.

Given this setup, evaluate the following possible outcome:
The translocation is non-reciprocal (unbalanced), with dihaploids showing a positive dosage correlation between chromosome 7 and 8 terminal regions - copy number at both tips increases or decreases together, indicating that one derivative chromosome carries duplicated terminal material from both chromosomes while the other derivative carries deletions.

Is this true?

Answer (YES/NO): NO